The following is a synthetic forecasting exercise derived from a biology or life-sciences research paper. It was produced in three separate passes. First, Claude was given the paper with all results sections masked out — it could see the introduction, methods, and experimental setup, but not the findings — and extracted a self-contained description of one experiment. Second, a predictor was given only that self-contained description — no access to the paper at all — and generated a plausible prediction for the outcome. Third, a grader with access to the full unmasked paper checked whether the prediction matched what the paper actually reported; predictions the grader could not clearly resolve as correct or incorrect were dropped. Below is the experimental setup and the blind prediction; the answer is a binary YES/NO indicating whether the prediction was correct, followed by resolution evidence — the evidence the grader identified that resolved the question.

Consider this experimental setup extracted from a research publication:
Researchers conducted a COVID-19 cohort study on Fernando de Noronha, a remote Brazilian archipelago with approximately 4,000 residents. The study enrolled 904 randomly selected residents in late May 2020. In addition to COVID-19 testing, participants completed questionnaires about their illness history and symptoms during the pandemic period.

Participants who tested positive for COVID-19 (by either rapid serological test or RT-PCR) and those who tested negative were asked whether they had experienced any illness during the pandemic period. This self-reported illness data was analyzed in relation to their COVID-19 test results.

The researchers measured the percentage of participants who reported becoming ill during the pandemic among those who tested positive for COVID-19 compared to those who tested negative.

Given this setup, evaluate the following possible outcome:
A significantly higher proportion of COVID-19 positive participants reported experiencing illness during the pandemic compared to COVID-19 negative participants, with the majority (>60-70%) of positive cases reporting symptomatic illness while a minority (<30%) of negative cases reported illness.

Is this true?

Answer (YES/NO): NO